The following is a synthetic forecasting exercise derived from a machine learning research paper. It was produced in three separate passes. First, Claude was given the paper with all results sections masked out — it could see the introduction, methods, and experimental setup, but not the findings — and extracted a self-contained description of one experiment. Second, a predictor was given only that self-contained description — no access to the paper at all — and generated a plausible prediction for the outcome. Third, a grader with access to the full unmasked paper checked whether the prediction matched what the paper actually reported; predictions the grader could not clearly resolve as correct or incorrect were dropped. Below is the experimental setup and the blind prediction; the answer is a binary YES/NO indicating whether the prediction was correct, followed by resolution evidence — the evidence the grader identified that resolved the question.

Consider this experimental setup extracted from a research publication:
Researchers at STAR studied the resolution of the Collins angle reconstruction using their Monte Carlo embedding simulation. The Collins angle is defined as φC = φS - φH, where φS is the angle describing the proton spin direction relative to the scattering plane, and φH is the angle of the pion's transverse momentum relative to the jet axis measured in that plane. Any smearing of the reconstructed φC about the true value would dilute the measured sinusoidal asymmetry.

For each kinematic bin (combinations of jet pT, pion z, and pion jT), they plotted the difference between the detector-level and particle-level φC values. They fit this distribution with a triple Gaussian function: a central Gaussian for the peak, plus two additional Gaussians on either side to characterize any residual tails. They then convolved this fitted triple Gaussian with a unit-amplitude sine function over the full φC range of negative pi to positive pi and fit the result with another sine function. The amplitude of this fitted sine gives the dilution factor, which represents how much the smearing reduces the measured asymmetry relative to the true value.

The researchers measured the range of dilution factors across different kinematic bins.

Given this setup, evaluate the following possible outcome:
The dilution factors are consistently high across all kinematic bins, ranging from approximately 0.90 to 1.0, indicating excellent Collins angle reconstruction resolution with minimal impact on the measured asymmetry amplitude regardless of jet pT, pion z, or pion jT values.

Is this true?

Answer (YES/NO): NO